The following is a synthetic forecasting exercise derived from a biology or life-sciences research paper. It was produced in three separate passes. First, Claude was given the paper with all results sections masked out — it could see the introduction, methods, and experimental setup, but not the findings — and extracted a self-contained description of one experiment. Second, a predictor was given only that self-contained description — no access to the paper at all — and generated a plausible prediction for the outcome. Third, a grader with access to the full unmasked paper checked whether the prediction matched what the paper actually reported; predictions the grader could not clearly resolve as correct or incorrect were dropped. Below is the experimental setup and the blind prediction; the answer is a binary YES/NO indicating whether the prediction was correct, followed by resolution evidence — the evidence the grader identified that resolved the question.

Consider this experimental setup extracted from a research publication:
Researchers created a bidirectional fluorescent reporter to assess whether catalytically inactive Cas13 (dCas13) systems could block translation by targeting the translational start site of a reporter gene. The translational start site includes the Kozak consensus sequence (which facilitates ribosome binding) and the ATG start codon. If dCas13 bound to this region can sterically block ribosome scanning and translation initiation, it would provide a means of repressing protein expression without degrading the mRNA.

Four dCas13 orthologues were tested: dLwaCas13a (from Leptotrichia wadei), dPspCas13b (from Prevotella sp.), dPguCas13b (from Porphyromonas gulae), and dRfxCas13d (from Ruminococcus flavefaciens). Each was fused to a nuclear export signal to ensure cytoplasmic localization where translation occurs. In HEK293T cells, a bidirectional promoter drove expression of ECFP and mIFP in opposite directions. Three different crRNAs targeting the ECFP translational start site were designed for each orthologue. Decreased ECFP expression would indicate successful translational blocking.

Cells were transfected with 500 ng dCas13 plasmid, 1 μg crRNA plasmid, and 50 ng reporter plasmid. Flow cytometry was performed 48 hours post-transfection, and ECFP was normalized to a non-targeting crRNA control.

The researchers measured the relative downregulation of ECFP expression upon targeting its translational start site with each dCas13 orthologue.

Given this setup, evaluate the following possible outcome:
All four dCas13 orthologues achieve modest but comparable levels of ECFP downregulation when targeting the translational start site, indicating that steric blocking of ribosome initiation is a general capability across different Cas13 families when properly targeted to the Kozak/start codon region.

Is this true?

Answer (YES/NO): NO